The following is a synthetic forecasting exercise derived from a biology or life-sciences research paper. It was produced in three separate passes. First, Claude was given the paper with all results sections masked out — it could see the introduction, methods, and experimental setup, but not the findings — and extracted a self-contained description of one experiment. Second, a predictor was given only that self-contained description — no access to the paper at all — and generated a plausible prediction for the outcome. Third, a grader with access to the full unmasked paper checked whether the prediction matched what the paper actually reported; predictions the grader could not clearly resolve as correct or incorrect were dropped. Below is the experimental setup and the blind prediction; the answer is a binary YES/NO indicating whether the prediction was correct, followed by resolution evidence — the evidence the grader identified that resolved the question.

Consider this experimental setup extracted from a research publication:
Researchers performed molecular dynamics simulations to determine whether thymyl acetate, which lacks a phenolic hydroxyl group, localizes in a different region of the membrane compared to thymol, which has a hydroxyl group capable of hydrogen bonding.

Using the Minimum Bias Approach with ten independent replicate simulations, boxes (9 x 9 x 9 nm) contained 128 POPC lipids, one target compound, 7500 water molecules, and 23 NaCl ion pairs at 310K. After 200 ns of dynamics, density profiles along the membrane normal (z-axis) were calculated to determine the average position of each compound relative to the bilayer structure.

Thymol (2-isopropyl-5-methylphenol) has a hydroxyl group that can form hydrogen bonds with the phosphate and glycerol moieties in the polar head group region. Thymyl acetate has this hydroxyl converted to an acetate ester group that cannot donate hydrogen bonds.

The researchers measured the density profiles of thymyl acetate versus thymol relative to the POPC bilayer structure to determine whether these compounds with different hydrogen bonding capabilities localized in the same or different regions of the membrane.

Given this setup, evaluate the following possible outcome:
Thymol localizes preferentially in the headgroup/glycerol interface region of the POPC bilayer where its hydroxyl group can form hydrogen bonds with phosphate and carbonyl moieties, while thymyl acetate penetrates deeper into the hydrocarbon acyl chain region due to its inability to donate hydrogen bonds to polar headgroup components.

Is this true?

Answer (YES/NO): YES